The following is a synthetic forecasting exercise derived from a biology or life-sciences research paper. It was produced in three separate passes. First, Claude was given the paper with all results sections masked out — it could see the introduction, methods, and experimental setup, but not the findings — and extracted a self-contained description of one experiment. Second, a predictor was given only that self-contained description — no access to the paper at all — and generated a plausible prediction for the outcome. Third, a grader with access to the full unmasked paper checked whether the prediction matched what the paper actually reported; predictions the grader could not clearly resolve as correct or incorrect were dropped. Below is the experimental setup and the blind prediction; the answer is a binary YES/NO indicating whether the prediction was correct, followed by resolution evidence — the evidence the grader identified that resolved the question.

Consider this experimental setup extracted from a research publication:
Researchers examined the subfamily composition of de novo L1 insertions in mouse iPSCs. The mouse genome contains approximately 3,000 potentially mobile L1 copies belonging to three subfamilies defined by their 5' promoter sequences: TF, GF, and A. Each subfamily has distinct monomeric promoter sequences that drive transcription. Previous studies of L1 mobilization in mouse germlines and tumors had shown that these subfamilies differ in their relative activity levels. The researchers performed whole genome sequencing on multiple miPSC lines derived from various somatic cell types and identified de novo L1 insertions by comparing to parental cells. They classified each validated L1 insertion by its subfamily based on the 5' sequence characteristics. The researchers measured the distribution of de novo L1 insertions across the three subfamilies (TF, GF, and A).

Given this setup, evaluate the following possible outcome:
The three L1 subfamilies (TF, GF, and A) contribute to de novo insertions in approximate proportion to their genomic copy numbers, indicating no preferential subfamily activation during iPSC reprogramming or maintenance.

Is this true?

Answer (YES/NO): NO